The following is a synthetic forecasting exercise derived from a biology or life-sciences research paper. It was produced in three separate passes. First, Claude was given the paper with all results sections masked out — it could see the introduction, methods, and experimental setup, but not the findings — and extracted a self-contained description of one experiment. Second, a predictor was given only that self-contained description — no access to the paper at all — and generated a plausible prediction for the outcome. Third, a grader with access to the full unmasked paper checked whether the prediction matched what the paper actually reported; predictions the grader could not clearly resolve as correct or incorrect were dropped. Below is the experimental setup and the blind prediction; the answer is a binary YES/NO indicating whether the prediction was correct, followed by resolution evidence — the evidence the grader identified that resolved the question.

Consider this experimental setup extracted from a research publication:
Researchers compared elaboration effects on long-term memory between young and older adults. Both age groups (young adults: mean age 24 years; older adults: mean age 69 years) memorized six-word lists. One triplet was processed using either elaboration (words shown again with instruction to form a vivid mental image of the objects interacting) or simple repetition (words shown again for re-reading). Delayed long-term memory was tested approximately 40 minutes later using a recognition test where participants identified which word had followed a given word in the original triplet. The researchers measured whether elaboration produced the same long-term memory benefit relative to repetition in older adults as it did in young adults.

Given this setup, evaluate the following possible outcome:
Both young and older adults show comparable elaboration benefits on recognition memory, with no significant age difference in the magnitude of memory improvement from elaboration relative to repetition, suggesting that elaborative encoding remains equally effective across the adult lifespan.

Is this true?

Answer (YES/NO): NO